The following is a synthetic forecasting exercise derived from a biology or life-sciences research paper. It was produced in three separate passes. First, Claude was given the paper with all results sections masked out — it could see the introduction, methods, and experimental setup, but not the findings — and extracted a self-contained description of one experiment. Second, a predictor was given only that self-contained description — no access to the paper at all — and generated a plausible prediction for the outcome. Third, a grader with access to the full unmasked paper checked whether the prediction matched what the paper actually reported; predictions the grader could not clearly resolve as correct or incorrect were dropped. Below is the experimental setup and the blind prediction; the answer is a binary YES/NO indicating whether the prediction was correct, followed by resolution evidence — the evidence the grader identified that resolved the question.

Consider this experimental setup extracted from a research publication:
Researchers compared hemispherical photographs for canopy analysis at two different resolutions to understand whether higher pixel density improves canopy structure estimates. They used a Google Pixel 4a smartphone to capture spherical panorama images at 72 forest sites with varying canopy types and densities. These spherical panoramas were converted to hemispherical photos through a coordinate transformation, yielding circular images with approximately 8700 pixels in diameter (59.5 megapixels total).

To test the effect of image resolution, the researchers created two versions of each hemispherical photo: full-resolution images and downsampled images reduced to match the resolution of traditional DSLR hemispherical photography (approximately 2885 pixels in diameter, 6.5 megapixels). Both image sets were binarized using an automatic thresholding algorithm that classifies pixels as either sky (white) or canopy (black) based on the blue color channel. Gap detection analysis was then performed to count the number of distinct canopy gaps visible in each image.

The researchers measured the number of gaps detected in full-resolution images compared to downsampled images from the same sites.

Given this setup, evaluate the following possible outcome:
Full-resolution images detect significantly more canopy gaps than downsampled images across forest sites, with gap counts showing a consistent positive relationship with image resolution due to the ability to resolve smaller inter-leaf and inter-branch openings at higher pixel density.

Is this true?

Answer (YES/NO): YES